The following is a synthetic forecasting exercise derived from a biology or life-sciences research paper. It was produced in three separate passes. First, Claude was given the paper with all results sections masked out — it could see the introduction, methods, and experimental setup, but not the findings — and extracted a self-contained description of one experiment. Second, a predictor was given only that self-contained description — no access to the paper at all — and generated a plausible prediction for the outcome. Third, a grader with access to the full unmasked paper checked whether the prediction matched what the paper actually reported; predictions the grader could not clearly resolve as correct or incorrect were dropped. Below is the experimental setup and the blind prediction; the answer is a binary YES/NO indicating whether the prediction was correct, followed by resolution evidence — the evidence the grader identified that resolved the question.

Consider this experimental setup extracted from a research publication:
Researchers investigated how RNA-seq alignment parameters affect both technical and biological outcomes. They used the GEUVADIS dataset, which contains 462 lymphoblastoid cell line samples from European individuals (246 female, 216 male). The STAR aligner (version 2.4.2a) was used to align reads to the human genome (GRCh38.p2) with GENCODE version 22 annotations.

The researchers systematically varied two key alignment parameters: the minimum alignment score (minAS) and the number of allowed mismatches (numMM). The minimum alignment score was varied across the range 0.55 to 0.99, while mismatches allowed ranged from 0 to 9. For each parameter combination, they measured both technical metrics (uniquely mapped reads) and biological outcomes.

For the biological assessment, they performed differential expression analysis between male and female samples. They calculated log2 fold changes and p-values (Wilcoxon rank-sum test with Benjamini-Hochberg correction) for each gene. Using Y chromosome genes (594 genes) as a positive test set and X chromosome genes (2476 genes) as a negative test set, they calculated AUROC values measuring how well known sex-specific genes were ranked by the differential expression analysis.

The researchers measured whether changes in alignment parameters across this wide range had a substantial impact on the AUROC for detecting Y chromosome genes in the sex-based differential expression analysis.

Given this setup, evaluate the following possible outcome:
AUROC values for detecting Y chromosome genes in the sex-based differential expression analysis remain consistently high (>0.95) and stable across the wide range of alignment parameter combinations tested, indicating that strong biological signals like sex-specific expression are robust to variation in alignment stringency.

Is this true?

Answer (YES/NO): YES